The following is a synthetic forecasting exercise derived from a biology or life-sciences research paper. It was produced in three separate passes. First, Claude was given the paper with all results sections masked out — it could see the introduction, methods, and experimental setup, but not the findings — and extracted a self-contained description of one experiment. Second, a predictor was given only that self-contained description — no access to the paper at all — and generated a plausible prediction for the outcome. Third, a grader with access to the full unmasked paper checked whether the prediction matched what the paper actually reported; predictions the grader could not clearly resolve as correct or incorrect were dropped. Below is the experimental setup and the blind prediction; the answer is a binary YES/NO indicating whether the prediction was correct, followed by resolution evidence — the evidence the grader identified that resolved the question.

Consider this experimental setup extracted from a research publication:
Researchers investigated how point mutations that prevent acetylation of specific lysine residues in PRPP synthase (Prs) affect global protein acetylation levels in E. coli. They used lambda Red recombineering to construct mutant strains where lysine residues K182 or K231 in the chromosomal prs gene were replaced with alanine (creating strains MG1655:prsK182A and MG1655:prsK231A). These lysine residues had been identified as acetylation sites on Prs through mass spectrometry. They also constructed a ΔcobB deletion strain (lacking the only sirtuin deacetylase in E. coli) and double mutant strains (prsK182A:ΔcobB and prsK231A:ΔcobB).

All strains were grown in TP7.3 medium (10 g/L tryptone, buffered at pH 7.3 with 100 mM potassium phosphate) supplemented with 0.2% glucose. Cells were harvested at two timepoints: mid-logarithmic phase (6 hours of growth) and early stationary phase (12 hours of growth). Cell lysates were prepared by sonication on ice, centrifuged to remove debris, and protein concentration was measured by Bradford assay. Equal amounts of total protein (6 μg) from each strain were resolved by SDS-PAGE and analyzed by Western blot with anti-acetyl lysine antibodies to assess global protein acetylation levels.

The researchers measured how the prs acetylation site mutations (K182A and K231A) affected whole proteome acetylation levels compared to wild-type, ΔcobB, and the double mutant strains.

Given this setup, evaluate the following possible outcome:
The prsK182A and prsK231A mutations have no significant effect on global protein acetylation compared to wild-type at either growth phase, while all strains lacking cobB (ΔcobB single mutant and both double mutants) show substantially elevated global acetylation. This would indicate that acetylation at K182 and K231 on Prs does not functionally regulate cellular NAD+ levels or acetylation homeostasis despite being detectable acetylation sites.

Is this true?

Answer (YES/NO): NO